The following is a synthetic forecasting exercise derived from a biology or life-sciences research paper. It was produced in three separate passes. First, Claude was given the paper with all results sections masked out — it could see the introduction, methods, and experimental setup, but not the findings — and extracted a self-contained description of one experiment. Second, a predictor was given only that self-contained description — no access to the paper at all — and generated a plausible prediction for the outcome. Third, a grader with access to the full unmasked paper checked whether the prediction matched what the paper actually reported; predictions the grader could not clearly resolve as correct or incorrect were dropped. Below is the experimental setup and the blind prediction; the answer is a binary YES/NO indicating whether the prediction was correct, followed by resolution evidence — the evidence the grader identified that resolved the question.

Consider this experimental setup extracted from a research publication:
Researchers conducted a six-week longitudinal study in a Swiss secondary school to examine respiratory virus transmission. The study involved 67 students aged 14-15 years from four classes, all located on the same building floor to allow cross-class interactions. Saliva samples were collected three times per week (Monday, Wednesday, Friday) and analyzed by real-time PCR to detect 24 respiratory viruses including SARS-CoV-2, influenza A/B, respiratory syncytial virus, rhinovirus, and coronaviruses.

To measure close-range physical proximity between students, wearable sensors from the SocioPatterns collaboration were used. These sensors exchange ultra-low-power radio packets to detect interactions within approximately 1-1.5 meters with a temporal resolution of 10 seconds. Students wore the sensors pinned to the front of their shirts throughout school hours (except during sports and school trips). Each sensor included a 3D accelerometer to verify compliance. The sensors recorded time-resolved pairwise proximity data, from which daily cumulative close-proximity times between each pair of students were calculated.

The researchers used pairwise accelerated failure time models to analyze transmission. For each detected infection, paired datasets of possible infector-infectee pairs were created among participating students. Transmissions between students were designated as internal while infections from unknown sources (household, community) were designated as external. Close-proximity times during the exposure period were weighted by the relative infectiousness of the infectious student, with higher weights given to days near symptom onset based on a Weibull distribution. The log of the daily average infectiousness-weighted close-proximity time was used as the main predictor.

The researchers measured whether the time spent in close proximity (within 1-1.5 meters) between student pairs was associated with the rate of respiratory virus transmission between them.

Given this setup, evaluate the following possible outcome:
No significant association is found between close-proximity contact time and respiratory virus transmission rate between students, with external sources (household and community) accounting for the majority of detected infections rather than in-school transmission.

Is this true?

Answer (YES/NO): NO